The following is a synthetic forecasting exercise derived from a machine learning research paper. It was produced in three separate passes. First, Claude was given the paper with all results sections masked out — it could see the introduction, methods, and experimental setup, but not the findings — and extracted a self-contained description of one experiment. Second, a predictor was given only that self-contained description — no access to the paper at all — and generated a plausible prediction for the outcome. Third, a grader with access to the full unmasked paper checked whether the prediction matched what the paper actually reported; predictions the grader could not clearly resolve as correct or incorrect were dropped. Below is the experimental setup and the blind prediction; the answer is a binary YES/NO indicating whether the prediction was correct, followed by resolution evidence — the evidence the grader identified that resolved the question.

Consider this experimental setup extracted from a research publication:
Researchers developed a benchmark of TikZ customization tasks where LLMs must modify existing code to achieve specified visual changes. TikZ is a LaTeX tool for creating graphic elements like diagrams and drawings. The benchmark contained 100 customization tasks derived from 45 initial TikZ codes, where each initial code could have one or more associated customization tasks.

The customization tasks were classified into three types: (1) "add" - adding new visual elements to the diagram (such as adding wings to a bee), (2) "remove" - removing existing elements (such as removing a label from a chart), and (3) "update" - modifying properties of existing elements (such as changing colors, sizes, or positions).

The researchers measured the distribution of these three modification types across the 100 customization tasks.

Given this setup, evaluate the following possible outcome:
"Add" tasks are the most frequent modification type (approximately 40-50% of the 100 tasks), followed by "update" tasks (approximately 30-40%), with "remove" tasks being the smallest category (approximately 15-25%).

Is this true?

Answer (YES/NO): NO